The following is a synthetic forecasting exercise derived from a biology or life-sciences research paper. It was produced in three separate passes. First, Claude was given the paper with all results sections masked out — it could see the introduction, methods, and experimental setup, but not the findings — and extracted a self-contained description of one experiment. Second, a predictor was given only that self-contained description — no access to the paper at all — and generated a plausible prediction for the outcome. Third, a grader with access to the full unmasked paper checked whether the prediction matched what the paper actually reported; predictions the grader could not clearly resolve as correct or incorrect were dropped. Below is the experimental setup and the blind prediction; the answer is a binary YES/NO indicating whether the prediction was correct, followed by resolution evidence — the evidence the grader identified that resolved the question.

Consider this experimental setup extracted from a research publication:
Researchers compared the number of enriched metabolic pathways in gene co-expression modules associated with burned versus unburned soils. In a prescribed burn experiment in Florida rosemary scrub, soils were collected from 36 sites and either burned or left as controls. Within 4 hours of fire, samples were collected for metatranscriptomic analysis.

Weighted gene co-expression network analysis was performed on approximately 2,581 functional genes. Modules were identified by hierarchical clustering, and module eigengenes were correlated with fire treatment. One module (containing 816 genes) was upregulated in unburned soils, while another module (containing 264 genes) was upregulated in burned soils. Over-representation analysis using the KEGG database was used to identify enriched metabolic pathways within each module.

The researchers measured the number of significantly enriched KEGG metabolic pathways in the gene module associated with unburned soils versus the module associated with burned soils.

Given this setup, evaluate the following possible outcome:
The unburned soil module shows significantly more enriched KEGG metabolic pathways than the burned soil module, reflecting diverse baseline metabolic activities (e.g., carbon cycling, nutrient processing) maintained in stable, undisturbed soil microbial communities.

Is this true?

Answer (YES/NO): YES